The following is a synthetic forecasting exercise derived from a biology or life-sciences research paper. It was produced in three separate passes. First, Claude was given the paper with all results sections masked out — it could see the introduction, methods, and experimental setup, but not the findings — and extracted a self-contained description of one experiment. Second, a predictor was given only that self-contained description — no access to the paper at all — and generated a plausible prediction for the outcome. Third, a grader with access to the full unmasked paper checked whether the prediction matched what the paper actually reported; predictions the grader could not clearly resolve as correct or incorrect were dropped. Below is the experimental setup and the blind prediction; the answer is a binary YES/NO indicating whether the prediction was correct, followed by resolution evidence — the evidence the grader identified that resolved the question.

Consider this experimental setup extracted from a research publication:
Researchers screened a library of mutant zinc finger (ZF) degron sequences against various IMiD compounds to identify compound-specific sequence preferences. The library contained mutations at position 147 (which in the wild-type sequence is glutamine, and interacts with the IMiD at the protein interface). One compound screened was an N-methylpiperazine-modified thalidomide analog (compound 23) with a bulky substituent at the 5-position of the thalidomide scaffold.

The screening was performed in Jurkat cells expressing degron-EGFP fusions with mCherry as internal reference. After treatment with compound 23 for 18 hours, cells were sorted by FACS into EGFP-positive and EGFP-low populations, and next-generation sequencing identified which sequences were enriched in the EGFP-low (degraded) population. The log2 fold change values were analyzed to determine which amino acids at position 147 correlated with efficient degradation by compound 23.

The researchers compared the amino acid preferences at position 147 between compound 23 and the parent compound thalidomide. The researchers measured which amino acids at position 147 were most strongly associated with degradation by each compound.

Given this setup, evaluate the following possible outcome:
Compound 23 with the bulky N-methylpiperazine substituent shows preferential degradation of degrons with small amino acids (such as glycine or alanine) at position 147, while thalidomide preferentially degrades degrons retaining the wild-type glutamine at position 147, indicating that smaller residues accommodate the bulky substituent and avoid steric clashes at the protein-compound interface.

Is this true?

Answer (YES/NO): NO